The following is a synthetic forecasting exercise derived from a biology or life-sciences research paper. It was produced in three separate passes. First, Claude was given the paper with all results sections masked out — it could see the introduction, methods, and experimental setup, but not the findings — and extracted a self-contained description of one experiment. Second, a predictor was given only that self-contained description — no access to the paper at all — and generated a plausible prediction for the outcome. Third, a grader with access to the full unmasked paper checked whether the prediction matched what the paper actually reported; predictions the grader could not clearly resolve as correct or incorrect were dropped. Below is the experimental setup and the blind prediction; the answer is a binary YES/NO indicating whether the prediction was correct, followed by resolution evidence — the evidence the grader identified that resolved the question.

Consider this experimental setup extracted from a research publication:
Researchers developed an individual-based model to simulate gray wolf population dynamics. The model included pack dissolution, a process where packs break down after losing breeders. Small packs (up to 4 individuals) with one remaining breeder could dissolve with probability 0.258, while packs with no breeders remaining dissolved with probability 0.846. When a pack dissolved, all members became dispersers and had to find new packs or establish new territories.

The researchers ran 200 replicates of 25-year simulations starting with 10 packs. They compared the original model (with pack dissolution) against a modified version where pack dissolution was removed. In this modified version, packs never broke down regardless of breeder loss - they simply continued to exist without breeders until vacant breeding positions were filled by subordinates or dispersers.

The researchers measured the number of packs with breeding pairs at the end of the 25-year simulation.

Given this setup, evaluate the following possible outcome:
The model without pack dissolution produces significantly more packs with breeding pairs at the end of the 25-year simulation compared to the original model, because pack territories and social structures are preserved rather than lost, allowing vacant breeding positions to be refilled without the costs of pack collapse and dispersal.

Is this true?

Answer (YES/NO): NO